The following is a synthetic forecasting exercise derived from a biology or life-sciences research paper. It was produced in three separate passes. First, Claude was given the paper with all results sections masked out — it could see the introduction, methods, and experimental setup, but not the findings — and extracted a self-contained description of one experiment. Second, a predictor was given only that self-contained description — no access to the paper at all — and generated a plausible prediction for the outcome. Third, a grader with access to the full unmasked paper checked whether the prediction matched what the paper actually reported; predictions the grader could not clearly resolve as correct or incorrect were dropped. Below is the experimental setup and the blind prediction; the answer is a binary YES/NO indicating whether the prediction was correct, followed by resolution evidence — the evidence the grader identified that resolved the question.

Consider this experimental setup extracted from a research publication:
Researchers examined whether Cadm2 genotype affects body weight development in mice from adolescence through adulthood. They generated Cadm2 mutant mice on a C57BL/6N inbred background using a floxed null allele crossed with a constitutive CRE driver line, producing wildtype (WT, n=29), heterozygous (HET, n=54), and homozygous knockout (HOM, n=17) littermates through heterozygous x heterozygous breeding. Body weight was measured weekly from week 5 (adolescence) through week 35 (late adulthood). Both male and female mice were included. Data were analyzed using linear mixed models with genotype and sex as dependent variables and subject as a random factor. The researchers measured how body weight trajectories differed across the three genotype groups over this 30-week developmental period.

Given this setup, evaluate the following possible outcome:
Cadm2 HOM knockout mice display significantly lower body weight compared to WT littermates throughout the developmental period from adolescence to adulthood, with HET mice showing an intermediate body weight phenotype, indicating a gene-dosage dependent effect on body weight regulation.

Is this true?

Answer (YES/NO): NO